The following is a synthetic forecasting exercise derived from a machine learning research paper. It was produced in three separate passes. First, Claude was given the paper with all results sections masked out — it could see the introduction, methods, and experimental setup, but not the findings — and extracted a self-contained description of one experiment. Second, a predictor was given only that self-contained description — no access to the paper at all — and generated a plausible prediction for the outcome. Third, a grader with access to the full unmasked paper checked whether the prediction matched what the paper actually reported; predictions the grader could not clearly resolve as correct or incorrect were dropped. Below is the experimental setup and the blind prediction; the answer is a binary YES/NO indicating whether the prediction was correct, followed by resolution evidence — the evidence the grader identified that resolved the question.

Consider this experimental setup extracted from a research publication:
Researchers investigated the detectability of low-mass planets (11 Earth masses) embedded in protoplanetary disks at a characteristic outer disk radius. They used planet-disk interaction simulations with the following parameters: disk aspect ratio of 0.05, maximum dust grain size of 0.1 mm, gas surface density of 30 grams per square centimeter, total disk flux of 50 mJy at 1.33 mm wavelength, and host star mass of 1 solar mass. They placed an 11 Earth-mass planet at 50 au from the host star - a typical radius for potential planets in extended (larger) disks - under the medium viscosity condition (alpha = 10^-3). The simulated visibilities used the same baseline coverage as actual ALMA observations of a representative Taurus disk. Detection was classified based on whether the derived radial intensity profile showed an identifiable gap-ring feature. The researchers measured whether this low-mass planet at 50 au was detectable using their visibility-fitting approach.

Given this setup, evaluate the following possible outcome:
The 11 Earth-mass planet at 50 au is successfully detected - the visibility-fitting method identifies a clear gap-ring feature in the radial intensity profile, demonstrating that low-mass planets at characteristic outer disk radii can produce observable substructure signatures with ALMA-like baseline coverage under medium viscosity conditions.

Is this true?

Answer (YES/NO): YES